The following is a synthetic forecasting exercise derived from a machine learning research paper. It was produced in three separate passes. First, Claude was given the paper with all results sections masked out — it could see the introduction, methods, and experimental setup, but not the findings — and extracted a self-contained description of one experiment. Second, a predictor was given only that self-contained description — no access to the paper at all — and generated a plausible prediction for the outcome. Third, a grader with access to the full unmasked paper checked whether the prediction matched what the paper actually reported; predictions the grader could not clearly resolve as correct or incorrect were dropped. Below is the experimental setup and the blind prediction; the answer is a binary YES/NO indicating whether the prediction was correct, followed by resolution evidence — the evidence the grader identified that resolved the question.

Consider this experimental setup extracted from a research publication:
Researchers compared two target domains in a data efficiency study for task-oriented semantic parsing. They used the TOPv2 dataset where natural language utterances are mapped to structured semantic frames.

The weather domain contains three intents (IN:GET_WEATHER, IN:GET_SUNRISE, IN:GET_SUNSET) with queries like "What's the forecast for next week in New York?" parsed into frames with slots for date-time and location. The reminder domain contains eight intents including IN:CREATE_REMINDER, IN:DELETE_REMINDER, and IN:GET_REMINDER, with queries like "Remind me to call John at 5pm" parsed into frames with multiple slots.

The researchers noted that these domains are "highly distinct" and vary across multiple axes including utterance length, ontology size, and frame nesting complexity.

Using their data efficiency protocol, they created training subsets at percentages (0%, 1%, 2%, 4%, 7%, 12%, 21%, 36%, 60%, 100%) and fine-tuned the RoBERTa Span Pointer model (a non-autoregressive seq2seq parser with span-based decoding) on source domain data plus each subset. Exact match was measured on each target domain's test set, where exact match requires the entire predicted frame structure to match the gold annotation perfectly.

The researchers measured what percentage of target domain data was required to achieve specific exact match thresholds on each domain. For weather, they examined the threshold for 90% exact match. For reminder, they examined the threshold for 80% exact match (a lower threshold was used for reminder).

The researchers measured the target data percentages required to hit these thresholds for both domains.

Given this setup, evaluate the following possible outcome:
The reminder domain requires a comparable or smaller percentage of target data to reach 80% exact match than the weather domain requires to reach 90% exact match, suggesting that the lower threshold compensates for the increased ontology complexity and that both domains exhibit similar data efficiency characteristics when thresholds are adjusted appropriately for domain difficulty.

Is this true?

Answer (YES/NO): YES